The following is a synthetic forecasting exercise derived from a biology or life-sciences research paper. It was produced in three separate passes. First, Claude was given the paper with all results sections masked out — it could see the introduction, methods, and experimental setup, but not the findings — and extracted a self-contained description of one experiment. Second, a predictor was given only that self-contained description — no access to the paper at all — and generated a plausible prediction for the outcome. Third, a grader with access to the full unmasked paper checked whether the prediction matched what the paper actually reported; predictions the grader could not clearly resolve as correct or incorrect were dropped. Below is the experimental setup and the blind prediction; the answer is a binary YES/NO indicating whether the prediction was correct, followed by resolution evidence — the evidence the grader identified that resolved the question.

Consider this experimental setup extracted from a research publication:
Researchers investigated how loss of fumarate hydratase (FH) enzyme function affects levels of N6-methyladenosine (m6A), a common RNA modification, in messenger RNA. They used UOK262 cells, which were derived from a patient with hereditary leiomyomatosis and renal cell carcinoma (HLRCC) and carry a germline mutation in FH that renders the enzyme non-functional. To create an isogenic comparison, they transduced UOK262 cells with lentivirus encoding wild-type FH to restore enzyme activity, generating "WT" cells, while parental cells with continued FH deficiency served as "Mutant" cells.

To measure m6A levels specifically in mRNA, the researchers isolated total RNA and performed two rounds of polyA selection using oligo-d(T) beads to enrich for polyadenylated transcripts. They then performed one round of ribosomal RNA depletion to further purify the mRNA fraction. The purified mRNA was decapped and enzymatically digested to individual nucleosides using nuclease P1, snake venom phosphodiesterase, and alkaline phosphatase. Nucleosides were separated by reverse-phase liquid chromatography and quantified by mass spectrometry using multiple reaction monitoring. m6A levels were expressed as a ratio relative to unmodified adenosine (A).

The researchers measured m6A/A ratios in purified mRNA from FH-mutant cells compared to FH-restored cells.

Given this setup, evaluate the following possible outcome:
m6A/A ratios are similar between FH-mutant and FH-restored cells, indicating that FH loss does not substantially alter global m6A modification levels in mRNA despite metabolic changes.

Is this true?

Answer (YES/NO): NO